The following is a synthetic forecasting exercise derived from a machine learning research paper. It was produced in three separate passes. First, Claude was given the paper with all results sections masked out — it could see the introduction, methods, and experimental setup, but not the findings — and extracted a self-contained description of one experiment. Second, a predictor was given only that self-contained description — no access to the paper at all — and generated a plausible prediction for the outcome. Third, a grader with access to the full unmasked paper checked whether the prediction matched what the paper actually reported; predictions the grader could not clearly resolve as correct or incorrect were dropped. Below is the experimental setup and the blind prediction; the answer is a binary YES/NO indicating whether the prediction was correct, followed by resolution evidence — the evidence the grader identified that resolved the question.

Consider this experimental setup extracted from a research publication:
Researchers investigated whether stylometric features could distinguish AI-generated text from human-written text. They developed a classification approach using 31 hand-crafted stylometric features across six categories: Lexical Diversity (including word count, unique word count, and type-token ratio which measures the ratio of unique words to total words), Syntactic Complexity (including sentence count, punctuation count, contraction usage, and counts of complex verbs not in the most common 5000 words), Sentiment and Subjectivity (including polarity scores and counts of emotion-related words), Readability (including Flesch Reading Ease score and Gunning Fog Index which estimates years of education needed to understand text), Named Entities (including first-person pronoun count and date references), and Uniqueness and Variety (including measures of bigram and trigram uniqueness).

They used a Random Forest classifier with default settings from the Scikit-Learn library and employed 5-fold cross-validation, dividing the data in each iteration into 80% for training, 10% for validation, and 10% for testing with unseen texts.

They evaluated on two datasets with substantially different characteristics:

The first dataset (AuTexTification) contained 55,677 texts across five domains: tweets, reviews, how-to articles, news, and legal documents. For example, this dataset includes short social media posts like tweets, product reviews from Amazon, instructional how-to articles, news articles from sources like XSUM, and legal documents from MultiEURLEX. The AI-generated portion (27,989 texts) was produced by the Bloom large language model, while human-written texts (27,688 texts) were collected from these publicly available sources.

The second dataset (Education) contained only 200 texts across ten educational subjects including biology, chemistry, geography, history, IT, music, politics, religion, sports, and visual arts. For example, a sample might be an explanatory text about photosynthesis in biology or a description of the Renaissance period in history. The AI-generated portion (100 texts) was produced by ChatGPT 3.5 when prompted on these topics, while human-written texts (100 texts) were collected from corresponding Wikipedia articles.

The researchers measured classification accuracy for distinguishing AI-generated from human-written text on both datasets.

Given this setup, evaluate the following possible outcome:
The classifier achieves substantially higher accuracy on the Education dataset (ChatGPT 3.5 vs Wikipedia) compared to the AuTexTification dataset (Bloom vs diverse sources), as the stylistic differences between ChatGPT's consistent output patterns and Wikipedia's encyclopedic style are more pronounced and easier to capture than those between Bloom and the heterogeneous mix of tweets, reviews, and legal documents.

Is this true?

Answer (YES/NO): YES